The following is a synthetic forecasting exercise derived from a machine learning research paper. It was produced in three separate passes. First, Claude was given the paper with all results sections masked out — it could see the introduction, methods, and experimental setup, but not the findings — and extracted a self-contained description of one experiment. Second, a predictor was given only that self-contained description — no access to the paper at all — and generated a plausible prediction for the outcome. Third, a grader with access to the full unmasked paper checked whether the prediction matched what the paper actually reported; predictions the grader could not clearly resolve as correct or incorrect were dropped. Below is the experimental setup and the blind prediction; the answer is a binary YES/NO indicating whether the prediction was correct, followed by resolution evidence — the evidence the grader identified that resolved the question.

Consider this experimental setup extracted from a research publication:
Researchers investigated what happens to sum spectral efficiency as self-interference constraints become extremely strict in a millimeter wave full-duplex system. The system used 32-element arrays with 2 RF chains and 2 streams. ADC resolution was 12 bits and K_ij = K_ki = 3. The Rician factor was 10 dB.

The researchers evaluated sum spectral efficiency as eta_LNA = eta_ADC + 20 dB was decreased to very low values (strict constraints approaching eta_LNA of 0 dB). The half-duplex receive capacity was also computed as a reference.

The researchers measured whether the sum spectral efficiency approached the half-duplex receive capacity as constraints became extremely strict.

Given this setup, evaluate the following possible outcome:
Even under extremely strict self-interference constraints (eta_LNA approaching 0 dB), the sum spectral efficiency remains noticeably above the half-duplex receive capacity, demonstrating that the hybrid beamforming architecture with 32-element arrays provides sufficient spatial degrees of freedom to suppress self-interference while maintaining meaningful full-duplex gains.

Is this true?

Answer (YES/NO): NO